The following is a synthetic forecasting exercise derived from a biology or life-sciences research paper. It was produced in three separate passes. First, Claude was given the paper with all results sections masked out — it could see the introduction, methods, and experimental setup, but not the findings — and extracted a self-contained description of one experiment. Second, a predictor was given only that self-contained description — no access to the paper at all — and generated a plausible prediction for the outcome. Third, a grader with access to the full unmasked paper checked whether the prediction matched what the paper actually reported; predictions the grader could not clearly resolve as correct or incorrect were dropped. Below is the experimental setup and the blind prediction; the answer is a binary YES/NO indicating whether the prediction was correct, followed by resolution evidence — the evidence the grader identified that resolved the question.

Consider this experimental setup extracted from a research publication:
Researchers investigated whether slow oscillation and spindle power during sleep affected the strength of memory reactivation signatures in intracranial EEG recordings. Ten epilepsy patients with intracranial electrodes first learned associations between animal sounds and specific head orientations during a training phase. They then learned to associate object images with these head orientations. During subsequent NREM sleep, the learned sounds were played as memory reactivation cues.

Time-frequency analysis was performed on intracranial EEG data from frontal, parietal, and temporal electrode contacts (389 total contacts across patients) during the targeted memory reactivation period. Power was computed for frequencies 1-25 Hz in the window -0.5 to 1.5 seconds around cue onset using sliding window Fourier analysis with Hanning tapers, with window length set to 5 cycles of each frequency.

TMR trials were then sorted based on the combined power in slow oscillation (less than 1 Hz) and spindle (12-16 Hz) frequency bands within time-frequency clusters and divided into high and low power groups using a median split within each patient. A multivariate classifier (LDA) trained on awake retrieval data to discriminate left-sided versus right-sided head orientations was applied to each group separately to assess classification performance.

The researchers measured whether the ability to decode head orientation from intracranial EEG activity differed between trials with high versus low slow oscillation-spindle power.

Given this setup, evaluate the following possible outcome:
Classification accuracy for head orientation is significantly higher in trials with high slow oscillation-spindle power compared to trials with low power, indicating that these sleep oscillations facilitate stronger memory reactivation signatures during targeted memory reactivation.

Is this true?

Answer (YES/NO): YES